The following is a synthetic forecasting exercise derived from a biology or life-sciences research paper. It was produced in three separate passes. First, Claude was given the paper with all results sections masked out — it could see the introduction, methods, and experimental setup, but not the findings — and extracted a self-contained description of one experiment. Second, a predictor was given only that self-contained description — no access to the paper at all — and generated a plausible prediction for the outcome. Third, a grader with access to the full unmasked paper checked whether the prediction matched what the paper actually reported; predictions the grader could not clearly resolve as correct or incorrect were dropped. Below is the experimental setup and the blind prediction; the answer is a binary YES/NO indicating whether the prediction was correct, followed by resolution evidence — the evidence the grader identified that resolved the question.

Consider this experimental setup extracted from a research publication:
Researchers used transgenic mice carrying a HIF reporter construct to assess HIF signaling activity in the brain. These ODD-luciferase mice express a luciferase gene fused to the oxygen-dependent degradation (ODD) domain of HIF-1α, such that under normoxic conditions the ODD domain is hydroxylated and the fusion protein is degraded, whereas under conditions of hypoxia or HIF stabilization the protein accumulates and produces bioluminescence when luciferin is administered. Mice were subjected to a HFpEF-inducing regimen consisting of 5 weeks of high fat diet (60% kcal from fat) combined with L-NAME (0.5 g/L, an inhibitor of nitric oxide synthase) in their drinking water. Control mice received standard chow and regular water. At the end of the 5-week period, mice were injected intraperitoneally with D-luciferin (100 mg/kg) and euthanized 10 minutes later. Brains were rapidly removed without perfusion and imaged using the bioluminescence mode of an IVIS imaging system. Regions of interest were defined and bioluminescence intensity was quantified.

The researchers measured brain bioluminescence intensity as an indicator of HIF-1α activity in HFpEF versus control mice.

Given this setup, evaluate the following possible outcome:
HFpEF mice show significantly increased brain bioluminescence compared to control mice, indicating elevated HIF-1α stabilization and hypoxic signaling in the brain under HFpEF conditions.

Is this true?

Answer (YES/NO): YES